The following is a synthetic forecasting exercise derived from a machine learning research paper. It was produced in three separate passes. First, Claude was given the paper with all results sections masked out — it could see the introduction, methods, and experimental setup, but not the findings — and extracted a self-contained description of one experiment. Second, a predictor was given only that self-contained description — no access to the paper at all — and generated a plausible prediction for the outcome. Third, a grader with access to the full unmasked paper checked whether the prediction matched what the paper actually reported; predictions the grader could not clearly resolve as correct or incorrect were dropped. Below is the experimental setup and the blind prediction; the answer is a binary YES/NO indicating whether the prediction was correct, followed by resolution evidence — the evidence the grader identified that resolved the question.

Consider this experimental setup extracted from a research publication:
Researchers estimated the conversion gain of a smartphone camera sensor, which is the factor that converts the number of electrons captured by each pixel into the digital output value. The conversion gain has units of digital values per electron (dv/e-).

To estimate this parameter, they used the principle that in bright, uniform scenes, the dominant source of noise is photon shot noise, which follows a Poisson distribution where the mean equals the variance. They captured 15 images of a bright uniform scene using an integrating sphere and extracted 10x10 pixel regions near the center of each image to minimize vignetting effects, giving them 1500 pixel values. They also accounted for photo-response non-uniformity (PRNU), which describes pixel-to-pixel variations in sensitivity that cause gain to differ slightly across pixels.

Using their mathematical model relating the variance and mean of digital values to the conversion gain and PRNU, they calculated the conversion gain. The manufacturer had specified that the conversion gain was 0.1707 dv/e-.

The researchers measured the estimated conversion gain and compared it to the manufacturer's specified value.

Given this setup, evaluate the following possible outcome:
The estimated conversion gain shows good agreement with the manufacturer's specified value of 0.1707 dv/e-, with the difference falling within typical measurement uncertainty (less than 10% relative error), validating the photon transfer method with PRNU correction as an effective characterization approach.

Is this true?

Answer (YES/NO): YES